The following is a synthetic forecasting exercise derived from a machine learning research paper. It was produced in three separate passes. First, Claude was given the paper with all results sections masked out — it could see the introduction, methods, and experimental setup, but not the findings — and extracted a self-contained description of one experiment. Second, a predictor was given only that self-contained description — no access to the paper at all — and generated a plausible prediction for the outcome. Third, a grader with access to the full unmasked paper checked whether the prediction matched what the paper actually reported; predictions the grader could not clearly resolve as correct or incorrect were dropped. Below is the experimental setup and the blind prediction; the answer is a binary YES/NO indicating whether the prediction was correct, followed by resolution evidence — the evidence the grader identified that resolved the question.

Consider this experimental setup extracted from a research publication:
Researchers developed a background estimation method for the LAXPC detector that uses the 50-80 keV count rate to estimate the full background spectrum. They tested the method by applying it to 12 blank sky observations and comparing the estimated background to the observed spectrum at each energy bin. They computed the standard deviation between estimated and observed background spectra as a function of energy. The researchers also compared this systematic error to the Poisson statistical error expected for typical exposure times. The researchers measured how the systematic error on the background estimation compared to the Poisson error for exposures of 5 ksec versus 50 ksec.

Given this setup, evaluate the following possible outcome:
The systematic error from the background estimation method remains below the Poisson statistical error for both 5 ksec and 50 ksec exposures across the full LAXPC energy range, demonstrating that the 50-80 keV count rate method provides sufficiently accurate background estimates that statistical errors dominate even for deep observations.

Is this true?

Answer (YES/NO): NO